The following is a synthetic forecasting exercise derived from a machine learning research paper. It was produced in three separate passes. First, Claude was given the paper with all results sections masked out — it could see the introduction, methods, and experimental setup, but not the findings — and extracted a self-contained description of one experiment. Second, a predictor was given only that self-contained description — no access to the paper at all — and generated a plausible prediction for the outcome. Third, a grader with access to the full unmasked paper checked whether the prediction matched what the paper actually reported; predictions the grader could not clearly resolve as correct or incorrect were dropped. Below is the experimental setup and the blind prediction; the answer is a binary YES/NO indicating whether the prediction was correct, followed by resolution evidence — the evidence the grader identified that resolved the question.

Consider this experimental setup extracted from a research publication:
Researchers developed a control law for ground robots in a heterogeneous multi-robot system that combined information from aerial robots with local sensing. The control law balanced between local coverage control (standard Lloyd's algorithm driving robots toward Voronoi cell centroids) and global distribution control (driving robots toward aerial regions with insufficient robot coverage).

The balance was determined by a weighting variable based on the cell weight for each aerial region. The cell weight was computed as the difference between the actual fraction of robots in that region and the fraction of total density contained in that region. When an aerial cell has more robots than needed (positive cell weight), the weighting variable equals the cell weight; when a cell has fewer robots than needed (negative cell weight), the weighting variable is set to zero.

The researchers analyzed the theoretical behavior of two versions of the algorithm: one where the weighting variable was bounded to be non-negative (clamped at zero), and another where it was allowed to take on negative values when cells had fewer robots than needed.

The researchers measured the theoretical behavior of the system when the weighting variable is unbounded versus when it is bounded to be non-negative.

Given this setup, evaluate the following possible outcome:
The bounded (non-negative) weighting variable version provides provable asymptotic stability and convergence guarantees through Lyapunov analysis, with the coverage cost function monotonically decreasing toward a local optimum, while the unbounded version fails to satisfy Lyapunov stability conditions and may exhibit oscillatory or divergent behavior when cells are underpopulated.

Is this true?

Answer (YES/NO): NO